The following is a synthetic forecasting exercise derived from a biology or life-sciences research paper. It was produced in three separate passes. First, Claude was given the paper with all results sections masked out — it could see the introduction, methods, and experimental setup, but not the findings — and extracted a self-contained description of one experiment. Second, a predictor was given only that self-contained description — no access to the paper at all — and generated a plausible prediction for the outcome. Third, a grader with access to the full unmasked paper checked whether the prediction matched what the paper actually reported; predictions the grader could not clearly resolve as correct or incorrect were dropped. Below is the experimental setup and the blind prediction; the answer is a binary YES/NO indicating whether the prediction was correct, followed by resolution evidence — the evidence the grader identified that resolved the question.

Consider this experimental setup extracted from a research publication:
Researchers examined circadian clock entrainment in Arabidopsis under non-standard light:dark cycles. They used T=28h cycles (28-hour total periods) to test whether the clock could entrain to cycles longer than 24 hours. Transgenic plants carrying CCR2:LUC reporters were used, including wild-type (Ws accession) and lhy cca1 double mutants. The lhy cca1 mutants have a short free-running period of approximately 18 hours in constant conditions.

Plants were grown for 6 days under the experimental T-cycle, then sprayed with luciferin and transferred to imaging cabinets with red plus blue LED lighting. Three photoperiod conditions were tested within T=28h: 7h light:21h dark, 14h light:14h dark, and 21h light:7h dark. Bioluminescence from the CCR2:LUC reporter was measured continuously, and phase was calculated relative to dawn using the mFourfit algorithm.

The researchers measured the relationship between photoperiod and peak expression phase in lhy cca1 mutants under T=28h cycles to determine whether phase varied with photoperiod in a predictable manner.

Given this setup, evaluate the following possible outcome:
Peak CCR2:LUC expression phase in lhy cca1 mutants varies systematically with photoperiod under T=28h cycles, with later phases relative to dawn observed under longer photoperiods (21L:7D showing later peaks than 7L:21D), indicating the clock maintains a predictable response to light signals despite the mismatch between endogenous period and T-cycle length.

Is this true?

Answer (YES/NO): YES